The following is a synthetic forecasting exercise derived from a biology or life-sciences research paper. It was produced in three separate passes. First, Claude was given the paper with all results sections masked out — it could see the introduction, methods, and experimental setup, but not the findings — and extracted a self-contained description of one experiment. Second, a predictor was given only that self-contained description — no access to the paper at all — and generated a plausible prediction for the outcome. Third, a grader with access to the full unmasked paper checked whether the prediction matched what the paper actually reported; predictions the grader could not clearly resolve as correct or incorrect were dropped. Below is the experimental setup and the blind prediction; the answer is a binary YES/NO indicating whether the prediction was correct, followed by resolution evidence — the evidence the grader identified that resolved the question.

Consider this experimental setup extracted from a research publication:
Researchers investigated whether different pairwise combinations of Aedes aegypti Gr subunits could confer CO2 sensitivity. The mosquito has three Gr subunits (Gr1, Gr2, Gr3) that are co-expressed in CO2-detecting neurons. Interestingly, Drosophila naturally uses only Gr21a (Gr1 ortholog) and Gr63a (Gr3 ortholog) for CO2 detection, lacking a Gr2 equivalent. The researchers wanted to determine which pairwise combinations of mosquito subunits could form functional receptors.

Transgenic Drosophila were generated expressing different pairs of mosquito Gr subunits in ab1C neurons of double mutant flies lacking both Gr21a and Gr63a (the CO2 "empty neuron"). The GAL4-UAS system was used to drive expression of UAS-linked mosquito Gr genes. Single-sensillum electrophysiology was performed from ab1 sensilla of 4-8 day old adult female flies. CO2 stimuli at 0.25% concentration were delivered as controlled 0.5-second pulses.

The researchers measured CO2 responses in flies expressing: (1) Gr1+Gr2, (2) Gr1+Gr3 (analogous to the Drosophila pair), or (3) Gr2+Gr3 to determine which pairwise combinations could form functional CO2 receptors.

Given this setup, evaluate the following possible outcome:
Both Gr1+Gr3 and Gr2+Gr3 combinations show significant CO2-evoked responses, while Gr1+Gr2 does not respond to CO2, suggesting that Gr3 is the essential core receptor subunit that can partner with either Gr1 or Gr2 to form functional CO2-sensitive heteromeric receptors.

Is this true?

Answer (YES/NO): NO